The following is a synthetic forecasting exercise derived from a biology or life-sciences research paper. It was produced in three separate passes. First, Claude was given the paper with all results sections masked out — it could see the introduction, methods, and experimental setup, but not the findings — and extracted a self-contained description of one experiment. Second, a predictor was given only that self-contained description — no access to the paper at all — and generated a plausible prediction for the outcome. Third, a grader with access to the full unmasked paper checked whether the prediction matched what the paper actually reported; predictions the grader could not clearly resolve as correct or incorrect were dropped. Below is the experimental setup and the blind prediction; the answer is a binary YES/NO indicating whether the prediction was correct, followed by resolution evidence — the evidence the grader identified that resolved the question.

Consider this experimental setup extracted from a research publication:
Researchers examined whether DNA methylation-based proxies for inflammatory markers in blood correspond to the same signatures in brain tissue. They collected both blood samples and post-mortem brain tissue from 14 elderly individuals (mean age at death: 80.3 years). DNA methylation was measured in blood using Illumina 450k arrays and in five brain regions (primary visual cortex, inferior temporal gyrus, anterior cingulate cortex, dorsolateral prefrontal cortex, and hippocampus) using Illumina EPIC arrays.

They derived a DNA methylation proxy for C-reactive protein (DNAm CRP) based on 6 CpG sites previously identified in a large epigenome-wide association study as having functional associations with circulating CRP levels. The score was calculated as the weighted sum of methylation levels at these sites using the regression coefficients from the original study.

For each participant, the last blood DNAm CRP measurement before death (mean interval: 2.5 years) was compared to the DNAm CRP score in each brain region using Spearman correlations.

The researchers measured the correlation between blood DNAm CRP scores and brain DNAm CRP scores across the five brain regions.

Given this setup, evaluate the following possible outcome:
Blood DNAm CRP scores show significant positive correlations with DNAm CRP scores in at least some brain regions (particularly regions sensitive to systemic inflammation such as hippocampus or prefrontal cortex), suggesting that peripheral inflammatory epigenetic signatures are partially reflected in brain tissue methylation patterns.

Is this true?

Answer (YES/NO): NO